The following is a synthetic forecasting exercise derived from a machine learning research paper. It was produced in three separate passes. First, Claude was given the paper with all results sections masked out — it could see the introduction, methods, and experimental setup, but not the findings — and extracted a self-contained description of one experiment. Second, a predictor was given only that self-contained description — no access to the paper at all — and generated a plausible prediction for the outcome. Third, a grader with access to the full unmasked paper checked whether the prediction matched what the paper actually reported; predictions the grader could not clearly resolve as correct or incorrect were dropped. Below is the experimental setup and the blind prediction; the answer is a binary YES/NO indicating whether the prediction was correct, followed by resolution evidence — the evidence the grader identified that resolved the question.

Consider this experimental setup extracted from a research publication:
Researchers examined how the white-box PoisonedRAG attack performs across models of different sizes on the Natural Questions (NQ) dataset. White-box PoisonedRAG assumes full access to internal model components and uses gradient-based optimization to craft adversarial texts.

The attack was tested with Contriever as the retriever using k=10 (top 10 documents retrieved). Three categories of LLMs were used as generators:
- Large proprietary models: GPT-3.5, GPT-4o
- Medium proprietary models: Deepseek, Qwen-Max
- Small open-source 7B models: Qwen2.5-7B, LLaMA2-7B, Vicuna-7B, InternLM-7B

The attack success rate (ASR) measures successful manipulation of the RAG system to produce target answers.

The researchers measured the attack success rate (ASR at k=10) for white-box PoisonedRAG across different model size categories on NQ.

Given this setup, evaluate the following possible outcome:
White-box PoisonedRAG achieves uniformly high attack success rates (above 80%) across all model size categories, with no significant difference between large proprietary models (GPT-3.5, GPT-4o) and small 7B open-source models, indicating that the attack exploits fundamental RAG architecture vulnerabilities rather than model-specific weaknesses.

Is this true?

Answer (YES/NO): NO